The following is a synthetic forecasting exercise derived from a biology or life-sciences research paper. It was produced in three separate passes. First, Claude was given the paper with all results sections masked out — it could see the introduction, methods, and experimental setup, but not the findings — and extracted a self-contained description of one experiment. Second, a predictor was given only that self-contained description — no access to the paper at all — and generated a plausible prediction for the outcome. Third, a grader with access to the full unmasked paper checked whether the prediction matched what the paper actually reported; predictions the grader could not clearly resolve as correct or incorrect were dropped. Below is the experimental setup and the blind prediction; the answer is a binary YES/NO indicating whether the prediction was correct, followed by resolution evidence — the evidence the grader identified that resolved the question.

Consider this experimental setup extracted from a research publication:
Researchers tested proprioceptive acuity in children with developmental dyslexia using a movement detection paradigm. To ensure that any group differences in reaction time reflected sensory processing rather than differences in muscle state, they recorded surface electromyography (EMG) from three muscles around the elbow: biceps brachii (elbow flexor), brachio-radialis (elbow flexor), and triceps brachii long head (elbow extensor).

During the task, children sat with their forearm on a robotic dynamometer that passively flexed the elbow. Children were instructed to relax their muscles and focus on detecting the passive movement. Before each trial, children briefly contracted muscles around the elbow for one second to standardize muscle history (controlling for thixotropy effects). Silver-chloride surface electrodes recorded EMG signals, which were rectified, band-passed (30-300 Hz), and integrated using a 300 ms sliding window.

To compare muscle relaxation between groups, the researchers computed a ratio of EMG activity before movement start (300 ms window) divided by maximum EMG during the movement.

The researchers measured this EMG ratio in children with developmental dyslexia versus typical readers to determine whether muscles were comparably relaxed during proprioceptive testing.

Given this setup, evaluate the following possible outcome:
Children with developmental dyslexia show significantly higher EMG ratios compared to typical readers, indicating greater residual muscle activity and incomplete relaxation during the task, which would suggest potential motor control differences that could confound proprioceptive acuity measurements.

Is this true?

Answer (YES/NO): NO